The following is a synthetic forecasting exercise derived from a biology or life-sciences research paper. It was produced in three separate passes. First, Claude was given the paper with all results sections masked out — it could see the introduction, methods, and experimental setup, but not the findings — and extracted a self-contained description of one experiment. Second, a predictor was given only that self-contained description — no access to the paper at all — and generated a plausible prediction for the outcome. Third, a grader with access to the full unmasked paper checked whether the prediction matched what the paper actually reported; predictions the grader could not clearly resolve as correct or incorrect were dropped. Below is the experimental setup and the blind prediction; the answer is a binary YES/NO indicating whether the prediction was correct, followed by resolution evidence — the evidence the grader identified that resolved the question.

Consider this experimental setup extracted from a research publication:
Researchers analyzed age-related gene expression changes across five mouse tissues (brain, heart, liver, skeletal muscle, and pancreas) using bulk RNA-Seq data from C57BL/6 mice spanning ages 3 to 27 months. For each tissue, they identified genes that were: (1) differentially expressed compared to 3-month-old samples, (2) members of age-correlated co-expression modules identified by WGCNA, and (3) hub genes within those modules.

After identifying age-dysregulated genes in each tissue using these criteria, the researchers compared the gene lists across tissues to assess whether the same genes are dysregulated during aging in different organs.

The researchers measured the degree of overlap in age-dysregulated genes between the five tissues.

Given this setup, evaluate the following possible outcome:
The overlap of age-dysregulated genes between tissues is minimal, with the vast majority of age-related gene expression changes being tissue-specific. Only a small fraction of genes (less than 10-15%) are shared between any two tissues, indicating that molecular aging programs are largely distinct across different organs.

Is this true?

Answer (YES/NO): YES